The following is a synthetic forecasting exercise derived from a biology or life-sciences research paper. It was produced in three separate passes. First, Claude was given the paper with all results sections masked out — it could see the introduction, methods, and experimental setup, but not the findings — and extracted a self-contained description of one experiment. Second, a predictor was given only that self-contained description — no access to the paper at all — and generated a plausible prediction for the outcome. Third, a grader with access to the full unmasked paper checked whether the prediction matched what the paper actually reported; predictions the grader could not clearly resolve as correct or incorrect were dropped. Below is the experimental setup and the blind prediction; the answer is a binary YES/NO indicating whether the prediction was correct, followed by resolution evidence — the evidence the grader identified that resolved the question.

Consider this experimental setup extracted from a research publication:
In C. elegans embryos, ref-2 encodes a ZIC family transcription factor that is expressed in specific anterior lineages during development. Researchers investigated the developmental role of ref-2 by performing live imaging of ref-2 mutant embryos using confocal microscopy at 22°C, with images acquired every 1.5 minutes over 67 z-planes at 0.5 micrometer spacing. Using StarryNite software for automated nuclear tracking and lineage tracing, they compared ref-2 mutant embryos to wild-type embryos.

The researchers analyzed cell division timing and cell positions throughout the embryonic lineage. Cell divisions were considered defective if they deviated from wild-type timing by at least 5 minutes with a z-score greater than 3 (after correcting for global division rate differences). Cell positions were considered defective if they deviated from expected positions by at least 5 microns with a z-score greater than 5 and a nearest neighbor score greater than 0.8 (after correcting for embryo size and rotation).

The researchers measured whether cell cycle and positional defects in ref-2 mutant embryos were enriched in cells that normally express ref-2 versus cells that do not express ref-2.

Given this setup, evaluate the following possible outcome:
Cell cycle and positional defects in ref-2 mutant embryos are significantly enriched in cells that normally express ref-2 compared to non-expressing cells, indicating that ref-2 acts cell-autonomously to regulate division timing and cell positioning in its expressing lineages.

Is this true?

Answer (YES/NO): YES